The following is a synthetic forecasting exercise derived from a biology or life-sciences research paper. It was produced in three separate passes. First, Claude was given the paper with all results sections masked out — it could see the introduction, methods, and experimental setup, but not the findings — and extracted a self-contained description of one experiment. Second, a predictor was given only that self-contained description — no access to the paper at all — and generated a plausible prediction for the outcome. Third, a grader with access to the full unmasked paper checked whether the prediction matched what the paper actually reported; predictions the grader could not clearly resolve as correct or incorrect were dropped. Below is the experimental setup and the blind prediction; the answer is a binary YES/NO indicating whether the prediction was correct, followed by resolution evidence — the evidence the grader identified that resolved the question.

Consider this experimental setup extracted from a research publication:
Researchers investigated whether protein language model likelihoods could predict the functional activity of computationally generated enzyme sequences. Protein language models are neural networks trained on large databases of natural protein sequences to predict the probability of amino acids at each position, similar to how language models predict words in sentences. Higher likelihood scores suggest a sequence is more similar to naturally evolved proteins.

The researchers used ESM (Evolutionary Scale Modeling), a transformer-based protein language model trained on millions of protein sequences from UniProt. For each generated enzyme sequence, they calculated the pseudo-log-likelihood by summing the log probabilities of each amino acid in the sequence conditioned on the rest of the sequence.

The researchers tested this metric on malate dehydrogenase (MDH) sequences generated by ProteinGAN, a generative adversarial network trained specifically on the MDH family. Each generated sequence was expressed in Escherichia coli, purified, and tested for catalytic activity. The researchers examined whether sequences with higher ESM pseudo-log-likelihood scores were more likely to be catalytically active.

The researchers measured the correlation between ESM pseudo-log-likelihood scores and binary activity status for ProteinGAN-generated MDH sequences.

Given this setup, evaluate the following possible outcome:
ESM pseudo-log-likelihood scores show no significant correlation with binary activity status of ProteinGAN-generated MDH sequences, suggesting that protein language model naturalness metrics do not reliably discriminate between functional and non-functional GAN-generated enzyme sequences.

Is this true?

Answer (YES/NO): NO